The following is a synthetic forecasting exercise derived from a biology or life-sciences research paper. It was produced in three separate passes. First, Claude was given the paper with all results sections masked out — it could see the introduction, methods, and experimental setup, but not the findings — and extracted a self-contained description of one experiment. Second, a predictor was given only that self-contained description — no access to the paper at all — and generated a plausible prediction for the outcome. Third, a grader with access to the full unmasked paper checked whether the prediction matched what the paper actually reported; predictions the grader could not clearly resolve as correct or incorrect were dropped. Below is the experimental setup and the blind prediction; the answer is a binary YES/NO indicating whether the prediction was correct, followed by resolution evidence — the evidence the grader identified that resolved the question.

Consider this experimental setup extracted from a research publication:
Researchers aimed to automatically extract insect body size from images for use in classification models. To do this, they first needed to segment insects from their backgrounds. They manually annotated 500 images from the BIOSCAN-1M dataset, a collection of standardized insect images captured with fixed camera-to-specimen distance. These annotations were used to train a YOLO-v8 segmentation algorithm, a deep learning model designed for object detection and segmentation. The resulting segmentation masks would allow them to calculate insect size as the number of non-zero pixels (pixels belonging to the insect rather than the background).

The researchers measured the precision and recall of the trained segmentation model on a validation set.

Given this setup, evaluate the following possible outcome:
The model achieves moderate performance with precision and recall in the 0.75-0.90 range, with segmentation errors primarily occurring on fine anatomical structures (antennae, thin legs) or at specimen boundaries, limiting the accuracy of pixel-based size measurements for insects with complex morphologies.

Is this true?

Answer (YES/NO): NO